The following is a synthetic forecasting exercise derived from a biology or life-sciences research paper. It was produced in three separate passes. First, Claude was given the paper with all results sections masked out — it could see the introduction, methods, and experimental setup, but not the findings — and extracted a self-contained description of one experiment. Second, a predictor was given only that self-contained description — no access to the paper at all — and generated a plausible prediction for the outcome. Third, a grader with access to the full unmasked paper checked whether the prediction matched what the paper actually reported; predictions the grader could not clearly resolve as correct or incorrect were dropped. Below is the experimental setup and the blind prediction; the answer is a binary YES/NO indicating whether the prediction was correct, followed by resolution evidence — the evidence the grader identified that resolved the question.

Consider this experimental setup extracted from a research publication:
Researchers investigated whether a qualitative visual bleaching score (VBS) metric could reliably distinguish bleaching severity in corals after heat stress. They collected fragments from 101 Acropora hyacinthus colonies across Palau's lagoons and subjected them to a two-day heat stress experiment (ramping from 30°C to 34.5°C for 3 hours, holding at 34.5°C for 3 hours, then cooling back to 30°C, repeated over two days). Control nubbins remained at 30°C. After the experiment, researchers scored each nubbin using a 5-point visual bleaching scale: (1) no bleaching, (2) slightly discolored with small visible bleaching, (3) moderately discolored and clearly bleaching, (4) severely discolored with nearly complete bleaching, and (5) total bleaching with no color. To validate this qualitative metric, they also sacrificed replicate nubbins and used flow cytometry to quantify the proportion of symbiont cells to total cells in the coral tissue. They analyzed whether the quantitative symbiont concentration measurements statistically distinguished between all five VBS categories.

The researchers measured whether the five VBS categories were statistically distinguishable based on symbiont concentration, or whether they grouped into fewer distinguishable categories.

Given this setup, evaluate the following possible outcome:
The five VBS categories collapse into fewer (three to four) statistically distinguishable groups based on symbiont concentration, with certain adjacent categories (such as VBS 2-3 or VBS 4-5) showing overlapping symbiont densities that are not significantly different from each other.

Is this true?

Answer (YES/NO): YES